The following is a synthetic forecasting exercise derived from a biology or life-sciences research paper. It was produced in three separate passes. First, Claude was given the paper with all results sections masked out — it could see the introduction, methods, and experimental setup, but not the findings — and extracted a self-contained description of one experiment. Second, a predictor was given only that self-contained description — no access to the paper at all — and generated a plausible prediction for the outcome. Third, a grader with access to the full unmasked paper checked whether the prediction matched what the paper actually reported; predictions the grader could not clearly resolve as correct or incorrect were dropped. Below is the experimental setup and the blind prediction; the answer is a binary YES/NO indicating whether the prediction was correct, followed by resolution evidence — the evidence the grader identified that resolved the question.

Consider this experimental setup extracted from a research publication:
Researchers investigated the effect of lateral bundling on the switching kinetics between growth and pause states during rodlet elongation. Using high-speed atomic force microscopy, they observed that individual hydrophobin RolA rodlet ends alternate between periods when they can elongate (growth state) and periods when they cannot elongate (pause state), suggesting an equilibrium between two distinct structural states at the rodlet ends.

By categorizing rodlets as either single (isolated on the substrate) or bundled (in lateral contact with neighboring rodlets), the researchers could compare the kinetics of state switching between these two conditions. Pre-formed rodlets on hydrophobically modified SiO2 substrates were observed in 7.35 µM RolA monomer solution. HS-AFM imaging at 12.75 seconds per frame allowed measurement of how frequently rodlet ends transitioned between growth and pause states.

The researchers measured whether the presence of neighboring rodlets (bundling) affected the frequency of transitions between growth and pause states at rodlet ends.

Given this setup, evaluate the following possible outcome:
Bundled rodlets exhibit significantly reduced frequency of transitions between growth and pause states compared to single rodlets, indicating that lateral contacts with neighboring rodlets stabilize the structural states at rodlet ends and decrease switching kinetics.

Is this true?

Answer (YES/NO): NO